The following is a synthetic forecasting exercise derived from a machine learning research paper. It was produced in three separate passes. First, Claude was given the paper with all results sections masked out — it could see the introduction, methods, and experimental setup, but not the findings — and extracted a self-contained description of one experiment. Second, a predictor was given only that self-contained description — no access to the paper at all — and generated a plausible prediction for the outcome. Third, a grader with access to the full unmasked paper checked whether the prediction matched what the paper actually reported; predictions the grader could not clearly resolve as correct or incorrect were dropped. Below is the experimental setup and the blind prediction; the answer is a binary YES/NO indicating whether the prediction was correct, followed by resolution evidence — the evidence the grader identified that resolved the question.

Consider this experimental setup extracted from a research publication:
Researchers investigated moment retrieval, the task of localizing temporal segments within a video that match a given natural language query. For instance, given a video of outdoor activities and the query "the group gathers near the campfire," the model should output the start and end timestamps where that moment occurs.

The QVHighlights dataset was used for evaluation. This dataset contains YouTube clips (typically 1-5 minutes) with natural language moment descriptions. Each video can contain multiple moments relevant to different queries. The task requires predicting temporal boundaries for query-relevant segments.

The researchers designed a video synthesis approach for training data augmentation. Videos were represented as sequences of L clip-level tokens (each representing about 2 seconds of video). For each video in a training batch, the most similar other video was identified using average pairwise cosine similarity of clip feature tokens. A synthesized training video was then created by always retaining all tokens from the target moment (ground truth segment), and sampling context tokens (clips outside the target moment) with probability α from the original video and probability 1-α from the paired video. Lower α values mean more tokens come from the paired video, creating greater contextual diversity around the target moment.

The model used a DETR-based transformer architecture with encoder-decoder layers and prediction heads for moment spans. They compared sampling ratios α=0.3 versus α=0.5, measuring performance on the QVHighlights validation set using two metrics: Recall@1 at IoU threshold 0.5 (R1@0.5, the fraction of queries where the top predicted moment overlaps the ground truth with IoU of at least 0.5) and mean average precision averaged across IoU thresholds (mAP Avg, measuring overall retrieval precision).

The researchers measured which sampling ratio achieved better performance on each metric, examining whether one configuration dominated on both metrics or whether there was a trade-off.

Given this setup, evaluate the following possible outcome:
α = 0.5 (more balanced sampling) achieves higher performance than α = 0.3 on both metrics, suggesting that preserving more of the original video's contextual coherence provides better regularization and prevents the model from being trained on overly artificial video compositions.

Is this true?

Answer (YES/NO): NO